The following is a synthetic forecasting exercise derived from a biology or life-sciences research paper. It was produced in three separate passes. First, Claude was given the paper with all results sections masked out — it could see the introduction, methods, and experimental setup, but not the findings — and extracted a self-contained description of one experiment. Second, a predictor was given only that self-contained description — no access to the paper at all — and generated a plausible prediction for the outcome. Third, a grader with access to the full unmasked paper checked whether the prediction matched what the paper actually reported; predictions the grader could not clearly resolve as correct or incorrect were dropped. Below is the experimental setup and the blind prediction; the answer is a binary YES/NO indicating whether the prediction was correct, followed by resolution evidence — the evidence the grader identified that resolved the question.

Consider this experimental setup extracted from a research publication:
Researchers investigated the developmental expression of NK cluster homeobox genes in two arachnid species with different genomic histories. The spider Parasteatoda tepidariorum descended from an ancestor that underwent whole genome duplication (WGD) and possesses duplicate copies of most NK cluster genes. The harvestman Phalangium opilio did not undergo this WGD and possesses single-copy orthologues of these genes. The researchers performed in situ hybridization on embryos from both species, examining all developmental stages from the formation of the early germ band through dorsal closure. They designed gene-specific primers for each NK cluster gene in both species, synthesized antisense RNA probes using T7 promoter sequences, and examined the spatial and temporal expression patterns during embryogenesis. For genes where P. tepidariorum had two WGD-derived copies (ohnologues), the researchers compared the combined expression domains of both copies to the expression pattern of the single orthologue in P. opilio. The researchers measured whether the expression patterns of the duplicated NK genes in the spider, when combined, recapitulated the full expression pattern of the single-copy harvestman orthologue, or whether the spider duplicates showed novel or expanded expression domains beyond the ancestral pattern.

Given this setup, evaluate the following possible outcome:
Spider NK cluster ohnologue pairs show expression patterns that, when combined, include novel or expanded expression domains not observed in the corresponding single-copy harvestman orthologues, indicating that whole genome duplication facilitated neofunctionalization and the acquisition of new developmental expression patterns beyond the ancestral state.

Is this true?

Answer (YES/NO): NO